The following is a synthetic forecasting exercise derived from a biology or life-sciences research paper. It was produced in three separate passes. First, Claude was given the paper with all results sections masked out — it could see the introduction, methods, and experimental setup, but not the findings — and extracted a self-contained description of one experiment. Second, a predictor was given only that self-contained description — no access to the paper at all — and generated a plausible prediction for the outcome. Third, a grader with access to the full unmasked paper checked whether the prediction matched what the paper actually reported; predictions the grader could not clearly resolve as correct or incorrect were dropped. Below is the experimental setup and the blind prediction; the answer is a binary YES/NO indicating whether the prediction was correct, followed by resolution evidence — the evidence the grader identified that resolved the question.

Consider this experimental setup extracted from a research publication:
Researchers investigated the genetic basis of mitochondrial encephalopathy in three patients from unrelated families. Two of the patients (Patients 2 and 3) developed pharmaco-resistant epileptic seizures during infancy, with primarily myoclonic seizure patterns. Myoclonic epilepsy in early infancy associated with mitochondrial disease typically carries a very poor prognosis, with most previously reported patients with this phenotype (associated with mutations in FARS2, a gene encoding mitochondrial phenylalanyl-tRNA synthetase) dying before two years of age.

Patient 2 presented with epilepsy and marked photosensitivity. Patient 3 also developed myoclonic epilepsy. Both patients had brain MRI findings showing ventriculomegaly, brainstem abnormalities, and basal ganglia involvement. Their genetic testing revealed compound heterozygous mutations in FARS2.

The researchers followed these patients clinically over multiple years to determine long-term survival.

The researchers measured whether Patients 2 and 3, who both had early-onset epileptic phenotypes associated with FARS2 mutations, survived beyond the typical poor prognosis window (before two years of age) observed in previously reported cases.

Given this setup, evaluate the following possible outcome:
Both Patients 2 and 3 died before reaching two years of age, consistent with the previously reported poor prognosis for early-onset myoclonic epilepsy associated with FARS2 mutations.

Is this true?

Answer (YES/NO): NO